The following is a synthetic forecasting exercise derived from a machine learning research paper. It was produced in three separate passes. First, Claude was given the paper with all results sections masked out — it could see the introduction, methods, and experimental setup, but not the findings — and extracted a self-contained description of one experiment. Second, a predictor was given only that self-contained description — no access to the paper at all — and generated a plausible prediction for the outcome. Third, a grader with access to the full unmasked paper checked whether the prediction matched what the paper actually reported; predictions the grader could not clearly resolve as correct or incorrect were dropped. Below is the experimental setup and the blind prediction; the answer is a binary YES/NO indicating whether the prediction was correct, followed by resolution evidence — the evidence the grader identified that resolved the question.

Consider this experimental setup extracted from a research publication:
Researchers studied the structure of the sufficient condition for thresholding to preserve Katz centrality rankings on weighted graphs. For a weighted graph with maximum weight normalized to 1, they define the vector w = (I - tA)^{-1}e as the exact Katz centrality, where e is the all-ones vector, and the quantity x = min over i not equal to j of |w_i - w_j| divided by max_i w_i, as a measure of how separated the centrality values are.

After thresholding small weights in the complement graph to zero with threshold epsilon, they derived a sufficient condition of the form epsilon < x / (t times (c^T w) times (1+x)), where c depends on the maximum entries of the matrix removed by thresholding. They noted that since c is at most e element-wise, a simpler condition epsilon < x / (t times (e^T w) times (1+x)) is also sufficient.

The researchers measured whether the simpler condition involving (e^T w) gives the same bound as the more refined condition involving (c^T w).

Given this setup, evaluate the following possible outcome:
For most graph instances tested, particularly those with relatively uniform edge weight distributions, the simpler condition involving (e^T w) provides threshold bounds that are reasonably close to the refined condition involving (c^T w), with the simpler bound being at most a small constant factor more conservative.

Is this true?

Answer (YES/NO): YES